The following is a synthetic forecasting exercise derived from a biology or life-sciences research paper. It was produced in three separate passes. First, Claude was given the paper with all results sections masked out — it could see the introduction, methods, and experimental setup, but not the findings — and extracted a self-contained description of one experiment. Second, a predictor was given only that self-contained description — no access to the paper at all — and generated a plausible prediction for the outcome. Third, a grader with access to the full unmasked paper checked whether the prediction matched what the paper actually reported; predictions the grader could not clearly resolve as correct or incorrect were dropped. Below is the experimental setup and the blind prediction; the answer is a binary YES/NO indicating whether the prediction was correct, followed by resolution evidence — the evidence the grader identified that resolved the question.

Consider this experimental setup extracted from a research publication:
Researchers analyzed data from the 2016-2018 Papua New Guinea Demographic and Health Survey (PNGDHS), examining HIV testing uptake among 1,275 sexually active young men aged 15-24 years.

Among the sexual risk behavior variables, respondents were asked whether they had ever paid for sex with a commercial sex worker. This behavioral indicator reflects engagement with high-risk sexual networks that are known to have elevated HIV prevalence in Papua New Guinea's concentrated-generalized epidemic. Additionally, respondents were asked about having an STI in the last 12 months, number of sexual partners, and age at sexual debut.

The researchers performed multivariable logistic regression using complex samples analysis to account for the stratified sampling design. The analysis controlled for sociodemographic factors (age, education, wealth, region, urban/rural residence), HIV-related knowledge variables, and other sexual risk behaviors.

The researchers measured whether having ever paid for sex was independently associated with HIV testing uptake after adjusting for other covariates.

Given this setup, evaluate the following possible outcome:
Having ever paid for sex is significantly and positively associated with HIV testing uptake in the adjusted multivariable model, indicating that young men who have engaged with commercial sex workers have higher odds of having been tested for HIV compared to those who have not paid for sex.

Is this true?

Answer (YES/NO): YES